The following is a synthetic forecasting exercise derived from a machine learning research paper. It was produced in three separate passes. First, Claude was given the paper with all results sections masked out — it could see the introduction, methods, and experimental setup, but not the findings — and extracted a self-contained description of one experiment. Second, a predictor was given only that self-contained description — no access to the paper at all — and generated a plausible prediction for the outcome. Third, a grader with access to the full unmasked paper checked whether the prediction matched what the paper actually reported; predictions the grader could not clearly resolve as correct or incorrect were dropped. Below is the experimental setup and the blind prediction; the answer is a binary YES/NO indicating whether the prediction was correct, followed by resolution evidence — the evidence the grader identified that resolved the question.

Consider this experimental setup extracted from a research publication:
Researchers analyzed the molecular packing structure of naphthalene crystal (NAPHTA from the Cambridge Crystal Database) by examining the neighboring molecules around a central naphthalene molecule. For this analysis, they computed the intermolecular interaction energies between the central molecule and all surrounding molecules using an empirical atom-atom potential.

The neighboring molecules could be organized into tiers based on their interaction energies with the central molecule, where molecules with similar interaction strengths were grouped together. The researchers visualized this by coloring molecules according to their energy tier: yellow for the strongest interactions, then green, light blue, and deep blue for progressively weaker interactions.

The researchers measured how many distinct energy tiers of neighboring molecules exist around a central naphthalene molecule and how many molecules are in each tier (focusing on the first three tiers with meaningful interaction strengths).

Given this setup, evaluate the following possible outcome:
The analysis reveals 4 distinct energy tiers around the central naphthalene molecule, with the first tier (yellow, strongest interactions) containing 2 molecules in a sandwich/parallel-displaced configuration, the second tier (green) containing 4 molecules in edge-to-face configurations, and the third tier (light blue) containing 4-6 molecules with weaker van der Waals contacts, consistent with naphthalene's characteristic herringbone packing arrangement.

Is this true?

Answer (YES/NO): NO